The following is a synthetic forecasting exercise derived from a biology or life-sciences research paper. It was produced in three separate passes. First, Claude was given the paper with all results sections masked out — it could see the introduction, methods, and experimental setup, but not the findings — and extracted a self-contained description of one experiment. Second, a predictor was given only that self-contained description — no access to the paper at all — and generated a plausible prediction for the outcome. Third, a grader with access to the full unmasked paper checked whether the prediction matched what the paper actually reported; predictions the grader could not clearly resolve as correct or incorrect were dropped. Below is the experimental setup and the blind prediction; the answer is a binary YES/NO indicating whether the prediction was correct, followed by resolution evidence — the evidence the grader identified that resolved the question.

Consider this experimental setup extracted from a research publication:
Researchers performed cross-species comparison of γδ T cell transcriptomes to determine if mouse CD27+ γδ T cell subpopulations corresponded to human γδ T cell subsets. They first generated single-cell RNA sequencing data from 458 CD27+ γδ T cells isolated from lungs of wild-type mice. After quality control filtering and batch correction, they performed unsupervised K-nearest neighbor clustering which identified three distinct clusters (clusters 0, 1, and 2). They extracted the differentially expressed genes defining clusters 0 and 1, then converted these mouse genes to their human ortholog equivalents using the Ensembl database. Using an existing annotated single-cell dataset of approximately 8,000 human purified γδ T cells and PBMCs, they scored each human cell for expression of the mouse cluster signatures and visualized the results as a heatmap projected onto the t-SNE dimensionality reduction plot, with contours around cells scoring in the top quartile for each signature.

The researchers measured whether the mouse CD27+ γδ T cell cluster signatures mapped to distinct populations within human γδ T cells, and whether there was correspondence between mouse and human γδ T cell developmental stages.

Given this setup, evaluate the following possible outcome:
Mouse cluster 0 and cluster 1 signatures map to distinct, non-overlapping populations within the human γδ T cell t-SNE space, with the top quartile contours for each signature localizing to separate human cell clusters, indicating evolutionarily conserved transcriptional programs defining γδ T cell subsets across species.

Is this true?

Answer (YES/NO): YES